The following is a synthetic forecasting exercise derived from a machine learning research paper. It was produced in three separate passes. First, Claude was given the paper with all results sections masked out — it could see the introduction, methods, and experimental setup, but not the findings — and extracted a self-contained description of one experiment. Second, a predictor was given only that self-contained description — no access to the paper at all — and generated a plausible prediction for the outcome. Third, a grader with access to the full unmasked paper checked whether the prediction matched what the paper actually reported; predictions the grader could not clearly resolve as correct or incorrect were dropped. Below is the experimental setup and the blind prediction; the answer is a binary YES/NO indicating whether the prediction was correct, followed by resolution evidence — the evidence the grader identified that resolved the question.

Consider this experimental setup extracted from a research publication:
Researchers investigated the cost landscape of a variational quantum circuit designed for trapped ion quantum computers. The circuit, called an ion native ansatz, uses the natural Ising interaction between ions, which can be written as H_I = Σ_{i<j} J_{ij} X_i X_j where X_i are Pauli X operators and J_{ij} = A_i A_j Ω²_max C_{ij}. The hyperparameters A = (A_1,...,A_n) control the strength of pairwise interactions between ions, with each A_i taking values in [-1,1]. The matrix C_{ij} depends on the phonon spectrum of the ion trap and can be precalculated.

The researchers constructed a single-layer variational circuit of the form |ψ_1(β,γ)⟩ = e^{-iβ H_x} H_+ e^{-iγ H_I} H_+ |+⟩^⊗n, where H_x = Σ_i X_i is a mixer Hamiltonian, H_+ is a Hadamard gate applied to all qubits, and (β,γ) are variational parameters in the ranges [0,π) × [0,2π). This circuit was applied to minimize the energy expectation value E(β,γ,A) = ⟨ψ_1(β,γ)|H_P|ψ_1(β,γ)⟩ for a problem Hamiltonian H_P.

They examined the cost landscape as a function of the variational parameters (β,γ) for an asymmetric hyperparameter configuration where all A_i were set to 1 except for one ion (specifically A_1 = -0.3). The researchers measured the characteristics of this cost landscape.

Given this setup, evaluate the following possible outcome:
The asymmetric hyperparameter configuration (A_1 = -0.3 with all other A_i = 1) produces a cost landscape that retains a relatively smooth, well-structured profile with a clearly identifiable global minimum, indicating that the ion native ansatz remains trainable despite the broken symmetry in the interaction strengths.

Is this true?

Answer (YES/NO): NO